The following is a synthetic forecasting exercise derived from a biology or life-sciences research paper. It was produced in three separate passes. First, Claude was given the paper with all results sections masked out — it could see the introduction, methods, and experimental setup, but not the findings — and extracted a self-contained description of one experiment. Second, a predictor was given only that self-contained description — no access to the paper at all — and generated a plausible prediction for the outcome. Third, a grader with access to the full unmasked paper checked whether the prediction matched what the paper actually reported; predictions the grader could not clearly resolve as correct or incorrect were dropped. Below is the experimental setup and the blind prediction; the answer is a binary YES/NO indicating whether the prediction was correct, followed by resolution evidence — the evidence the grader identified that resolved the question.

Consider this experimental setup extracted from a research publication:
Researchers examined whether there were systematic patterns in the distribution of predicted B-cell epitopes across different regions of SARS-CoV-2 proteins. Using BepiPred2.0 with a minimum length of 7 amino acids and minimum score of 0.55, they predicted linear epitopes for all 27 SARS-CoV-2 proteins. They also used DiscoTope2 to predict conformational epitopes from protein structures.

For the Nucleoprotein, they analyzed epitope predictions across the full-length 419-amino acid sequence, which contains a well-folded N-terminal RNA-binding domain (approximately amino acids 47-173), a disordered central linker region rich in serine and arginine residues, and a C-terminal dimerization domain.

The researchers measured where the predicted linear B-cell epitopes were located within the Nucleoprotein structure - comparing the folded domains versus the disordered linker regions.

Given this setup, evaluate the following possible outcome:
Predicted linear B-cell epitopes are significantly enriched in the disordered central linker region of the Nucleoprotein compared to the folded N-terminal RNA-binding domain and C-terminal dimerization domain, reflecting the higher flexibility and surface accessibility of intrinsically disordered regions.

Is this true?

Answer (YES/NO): NO